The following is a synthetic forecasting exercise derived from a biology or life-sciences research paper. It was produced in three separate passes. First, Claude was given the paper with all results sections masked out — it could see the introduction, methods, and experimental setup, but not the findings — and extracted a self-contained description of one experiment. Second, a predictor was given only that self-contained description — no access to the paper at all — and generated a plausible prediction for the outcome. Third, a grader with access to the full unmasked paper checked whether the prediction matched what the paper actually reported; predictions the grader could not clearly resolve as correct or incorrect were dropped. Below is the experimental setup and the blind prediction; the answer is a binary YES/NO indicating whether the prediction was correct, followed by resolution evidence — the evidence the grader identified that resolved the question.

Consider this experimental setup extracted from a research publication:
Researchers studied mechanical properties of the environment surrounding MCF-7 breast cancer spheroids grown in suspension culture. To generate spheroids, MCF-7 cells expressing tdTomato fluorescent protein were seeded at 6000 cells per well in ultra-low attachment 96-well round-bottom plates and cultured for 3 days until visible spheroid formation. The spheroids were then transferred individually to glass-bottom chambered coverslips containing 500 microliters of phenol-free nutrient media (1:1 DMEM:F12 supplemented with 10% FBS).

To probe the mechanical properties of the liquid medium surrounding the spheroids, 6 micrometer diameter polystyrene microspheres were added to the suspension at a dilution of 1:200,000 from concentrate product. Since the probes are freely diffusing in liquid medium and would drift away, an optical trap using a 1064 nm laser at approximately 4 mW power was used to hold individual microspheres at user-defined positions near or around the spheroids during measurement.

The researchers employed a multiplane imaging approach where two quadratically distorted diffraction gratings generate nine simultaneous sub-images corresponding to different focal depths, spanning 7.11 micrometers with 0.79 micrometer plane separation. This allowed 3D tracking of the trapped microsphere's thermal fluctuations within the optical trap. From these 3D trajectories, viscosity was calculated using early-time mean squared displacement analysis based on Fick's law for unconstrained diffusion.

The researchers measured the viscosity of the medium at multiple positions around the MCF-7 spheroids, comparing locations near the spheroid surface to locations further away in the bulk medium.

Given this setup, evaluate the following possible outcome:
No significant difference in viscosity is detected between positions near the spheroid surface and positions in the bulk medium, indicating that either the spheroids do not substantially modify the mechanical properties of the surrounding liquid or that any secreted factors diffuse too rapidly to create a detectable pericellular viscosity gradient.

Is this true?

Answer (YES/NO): NO